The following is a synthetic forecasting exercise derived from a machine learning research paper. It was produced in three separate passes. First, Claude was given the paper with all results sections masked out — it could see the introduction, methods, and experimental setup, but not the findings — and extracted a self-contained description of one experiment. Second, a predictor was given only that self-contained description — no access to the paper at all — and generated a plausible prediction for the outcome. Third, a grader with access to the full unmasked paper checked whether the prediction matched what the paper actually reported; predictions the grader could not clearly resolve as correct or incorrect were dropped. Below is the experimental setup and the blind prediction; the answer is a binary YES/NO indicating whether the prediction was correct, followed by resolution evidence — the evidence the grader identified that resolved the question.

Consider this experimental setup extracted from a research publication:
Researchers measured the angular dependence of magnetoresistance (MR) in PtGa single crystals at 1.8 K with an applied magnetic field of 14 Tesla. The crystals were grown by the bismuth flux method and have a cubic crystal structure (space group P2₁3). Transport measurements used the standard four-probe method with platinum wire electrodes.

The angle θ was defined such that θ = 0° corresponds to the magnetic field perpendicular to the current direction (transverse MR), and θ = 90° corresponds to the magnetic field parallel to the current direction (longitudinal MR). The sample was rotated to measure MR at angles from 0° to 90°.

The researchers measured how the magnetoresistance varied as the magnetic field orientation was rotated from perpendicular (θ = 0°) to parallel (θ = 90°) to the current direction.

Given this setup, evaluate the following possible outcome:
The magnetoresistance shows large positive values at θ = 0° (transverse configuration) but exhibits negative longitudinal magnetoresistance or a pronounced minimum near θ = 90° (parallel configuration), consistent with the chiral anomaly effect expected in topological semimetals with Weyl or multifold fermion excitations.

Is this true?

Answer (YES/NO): NO